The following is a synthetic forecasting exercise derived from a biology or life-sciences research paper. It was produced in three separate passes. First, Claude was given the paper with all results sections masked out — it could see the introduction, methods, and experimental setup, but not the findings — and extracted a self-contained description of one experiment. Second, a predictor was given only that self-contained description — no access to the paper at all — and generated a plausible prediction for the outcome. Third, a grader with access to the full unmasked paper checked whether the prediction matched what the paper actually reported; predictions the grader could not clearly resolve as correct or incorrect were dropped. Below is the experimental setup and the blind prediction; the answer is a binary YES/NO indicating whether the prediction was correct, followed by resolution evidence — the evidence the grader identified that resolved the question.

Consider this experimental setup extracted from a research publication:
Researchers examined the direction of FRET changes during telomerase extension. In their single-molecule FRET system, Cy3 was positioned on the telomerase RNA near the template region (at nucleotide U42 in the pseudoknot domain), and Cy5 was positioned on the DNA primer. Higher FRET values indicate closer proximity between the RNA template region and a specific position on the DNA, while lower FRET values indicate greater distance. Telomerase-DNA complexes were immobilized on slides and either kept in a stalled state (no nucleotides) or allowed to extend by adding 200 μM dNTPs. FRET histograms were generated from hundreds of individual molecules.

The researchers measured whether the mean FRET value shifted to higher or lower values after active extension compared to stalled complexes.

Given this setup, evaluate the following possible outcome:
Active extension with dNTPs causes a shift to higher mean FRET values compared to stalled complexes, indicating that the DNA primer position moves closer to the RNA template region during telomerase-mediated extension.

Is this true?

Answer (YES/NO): NO